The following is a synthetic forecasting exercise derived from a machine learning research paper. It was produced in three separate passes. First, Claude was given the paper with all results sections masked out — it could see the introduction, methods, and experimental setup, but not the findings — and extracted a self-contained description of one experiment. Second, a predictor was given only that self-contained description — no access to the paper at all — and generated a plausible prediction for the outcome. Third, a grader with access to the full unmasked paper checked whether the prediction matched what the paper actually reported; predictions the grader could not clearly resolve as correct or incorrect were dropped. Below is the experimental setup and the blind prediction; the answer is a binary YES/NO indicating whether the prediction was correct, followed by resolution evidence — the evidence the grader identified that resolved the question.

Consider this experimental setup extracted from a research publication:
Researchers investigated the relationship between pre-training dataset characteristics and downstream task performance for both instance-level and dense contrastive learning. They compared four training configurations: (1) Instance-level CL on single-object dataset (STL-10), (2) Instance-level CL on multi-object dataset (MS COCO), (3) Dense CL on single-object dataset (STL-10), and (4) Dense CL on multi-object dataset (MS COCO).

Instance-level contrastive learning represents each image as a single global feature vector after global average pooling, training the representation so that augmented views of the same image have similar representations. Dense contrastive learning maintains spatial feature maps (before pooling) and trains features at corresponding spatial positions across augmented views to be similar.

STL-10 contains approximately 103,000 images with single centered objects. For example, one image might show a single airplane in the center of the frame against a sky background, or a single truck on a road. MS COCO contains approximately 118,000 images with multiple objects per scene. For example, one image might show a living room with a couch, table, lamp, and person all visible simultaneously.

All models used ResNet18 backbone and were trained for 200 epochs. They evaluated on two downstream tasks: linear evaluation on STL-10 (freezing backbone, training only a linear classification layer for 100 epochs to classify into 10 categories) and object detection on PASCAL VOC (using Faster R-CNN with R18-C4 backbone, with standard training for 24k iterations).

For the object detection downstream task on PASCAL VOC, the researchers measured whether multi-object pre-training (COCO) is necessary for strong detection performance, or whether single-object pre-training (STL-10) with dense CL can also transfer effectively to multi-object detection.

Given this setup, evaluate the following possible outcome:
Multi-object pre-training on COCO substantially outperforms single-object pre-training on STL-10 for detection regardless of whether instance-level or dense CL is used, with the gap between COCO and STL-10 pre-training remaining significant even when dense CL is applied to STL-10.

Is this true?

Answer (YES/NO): NO